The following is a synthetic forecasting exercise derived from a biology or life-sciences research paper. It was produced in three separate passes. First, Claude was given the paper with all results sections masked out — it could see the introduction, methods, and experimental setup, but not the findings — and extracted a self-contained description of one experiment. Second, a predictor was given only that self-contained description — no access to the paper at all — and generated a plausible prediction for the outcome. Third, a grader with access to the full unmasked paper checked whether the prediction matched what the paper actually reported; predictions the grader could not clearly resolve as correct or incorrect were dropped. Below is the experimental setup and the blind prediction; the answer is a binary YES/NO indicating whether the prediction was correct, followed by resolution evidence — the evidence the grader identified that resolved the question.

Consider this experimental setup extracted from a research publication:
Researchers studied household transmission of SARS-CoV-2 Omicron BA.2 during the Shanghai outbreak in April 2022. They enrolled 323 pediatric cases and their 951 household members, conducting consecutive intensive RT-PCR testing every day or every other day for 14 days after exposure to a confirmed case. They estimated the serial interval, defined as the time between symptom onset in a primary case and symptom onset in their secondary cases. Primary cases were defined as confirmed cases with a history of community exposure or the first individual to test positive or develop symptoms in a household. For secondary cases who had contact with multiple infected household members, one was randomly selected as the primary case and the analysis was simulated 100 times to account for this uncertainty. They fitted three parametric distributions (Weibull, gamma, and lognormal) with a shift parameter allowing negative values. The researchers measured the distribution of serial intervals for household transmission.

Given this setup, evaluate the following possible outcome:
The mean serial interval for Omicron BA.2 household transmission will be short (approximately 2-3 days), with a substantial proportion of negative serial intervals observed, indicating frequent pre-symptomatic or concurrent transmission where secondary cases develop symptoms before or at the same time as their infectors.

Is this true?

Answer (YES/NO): NO